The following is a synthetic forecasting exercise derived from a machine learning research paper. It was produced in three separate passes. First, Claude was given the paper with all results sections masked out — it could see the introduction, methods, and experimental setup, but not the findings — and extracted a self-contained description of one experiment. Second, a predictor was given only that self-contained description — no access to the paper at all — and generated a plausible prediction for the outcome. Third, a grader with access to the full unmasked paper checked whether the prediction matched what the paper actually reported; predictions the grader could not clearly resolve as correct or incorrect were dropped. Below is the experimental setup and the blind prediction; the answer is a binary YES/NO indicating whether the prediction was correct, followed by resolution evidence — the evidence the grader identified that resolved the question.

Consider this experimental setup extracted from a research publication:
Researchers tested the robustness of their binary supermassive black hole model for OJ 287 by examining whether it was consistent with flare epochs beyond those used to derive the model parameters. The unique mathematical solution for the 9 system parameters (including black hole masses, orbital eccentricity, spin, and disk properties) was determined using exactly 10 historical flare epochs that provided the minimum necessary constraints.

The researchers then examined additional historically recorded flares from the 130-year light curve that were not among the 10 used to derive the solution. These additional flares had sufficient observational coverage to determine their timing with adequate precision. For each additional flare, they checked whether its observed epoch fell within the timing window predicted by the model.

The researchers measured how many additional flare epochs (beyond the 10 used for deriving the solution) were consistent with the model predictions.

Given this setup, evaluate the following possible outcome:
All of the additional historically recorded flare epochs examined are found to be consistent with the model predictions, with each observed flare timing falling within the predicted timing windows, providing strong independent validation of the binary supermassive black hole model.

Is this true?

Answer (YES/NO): YES